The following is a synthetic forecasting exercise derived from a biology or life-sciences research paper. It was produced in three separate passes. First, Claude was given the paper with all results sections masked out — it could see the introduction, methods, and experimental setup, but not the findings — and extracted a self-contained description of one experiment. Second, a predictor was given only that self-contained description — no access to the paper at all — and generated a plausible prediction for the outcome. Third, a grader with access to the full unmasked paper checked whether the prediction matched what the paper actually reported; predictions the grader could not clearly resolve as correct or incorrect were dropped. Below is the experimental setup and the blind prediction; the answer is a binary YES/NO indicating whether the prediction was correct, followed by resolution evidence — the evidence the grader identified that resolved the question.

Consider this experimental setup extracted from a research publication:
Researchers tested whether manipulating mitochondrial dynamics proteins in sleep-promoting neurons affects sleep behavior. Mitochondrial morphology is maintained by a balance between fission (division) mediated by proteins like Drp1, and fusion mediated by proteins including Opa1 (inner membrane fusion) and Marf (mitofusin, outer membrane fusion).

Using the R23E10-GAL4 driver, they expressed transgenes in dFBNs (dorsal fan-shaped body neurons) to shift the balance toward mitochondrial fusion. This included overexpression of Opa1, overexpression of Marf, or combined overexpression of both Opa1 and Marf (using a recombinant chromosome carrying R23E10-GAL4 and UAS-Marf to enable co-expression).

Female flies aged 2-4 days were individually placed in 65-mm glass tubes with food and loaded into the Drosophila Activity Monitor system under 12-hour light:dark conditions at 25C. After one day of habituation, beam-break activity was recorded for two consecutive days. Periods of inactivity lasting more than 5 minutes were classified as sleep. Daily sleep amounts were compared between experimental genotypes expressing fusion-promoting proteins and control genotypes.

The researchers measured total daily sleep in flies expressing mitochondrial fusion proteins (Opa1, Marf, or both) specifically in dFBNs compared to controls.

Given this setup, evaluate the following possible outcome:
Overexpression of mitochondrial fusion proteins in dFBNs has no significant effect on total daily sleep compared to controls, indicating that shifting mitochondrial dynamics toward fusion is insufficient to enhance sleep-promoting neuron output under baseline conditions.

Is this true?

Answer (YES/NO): NO